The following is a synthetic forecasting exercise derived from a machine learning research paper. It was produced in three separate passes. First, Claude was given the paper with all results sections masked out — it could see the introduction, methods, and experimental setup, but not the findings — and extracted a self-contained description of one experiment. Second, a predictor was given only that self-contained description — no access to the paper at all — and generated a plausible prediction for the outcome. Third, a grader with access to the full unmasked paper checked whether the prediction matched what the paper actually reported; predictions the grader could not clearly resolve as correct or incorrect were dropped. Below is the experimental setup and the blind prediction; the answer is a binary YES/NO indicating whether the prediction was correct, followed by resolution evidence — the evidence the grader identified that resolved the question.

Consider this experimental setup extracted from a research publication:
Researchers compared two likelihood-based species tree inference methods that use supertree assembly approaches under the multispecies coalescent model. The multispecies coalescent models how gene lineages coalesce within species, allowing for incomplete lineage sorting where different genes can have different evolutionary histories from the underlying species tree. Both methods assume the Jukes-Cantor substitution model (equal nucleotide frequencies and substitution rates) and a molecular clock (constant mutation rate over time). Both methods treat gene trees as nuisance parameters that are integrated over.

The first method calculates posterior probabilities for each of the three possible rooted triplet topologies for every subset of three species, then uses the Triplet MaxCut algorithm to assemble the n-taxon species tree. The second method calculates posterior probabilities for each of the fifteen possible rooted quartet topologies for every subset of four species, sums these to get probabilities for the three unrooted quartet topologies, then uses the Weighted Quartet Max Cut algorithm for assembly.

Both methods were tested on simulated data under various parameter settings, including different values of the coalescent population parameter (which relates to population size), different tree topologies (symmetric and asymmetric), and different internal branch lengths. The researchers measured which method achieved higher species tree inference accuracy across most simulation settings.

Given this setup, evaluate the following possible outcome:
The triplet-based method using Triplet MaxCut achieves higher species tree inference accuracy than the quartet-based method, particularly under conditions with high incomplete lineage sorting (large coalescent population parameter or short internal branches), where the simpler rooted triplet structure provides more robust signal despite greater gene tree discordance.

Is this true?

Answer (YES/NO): NO